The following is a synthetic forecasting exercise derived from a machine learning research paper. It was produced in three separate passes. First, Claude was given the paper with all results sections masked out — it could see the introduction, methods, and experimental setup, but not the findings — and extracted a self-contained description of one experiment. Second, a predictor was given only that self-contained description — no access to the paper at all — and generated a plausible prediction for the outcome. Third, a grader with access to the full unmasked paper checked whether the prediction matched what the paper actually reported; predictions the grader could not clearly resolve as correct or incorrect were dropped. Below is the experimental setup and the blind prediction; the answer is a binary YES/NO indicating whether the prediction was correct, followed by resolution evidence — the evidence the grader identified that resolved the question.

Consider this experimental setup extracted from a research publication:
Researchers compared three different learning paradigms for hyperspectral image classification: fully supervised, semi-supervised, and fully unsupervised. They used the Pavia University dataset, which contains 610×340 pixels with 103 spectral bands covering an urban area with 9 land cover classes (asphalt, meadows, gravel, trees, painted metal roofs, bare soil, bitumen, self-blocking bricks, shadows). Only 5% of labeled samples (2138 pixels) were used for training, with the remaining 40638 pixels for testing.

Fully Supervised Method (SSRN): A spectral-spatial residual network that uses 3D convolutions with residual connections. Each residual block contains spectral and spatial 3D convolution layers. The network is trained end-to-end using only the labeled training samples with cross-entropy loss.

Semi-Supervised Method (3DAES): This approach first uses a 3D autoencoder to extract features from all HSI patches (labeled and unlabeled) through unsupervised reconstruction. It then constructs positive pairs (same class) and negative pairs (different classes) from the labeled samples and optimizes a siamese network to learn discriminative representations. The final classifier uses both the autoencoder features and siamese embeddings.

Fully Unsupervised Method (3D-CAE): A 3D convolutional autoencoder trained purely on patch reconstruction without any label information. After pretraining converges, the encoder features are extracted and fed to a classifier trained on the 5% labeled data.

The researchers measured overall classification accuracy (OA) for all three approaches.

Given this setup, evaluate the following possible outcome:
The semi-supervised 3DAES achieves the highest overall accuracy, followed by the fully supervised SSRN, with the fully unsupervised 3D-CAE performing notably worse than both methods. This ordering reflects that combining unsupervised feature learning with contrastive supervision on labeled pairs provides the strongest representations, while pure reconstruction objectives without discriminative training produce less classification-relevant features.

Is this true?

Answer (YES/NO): NO